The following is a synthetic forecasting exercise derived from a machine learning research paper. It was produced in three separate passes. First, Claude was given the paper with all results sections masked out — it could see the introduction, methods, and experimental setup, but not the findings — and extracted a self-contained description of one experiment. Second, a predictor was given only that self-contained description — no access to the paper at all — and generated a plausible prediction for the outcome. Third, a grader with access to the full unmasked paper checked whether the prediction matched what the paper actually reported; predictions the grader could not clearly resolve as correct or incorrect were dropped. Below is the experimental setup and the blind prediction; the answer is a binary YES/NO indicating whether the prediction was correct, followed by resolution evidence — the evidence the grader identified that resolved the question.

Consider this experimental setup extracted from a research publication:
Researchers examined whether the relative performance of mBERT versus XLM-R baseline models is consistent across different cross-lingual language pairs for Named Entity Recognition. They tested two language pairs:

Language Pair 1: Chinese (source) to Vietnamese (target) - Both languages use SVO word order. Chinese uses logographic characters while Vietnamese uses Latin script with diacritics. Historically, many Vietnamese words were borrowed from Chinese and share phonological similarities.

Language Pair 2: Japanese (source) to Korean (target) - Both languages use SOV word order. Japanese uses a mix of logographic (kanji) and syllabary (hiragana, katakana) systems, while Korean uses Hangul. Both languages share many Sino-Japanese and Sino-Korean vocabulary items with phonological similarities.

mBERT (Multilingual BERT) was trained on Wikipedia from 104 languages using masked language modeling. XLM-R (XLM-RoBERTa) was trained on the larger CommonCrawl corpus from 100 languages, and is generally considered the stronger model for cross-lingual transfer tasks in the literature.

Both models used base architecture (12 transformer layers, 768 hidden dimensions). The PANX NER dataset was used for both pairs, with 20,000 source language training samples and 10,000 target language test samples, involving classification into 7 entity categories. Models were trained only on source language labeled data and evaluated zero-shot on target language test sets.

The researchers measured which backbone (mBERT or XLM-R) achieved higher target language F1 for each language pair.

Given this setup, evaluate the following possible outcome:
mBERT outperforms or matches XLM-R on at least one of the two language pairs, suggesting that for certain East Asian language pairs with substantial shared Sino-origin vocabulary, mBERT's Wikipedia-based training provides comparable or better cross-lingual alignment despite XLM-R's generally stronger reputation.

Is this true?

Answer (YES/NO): YES